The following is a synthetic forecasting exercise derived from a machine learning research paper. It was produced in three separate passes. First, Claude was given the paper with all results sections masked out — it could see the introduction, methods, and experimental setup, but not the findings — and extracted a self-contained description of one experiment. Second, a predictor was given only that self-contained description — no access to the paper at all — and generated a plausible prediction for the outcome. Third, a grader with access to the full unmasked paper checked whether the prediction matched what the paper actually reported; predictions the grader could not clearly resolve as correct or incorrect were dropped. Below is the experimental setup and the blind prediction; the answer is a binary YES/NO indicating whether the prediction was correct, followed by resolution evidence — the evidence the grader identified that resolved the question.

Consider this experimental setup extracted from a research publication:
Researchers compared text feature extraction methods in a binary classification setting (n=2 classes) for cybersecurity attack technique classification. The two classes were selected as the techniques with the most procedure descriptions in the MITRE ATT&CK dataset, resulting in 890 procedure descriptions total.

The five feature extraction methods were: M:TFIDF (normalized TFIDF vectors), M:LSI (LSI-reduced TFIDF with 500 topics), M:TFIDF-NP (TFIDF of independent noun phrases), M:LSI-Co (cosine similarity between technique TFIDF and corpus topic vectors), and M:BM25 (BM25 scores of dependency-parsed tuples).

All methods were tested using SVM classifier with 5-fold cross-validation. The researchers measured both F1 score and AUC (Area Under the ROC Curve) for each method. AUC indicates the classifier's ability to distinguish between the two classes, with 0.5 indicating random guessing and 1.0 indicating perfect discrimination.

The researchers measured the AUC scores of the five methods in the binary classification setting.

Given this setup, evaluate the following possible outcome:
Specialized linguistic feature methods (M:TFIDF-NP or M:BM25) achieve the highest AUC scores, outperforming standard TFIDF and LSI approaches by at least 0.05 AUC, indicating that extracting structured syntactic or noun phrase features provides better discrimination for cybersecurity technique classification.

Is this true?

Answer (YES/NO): NO